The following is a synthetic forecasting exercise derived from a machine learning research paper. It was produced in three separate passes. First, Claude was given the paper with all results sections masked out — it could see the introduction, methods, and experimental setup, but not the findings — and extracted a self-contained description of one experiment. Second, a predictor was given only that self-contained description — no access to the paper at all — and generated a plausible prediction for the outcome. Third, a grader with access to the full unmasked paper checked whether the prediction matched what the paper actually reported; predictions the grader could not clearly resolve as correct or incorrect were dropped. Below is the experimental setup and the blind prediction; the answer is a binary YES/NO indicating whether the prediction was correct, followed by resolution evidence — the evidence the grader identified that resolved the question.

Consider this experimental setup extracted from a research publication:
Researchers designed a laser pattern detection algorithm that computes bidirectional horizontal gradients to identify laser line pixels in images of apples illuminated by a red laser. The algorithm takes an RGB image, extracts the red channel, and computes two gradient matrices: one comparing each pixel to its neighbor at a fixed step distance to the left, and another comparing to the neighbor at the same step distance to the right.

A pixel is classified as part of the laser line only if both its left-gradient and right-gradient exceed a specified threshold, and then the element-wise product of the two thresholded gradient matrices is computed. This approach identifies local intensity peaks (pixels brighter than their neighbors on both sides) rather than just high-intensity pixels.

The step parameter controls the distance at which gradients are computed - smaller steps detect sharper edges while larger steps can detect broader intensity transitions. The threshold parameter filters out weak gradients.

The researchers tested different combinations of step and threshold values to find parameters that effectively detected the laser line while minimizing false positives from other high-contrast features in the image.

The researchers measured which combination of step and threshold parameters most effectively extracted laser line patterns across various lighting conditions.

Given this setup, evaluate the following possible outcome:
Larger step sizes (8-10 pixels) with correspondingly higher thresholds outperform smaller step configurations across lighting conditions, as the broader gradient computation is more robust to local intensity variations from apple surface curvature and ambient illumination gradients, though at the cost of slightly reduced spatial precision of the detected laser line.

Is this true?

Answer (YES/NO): NO